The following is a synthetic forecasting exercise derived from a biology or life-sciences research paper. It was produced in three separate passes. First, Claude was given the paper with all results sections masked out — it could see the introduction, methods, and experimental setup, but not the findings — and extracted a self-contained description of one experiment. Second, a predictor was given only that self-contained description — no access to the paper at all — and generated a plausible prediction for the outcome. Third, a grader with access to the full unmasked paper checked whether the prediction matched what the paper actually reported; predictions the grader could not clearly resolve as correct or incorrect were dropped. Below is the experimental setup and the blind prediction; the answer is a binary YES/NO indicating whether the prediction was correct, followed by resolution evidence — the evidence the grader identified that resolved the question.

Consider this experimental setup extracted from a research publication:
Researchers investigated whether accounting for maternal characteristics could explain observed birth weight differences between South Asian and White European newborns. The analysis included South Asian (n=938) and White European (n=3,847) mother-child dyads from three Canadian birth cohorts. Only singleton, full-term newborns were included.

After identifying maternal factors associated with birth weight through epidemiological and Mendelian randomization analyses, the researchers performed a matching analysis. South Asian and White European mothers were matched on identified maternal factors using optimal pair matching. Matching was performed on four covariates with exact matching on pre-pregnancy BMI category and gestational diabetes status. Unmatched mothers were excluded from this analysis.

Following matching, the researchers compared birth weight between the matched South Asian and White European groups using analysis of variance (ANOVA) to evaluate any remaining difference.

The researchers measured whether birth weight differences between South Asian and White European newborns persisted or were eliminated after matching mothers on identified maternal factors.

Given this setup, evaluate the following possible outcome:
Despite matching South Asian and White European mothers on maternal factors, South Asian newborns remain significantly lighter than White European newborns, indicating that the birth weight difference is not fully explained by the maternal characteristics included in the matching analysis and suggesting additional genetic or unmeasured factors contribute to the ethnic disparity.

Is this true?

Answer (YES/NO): YES